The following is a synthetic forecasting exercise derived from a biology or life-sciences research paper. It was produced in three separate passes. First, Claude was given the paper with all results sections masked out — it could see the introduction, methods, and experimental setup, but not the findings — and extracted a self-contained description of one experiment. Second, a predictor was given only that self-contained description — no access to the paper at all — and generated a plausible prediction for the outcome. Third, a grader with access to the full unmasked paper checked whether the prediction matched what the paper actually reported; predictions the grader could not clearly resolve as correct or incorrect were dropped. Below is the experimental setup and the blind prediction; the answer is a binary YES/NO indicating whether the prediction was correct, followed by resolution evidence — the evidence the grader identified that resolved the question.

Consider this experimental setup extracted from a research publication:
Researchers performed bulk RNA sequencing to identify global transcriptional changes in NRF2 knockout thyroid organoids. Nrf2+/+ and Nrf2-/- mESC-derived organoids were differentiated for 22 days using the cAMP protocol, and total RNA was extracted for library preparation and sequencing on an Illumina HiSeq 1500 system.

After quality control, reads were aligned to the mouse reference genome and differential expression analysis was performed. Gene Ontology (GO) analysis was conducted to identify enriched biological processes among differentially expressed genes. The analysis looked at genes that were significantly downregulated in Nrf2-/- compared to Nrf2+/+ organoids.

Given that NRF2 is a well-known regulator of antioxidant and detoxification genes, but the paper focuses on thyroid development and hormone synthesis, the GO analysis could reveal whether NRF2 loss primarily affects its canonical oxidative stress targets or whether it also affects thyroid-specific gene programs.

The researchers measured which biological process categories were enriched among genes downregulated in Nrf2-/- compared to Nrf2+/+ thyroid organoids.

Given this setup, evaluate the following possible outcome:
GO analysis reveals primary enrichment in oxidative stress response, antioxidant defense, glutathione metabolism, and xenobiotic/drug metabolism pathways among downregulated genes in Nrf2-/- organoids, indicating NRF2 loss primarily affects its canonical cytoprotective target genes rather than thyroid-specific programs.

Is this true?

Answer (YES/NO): NO